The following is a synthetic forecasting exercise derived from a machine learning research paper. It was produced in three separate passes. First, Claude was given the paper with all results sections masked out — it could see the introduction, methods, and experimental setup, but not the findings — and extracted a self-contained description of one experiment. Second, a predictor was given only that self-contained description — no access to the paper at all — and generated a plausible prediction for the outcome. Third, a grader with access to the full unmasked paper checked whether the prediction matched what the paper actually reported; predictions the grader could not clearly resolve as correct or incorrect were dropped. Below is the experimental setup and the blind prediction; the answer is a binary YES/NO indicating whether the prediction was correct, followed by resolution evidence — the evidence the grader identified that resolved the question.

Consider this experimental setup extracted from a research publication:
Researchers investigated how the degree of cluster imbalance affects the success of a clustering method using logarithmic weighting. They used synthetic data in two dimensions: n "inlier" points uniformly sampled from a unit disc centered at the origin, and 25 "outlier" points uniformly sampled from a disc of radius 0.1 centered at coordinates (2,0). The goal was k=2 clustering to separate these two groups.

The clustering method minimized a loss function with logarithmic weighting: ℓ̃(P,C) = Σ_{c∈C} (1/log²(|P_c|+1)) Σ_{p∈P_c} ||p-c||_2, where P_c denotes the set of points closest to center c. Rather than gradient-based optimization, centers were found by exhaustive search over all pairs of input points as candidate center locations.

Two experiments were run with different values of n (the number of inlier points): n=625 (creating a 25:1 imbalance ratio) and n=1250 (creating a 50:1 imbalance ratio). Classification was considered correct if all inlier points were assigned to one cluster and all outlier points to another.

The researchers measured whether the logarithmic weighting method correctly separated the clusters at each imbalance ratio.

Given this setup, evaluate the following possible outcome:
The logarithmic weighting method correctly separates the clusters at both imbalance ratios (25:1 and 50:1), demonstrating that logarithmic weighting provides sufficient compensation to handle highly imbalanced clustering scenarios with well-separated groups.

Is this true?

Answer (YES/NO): NO